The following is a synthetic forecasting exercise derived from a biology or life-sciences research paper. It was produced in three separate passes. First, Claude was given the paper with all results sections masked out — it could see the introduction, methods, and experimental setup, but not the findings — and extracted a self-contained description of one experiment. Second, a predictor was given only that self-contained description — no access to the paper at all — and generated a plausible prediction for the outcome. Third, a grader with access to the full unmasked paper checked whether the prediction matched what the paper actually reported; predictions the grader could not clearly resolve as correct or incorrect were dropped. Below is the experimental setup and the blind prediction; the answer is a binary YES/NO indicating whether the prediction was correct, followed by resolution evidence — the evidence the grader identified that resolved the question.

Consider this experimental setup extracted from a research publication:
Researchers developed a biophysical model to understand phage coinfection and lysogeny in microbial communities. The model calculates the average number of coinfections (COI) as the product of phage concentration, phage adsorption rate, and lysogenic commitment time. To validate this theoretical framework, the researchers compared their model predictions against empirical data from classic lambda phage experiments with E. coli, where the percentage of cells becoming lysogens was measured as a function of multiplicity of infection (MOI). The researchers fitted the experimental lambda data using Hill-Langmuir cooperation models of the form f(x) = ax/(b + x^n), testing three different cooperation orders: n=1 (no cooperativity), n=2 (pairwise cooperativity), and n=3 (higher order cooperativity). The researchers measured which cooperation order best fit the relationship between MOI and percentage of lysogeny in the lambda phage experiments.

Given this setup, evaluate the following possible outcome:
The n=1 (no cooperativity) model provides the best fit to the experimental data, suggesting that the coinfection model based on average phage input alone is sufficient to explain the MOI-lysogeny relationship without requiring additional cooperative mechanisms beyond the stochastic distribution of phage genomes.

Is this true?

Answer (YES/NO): NO